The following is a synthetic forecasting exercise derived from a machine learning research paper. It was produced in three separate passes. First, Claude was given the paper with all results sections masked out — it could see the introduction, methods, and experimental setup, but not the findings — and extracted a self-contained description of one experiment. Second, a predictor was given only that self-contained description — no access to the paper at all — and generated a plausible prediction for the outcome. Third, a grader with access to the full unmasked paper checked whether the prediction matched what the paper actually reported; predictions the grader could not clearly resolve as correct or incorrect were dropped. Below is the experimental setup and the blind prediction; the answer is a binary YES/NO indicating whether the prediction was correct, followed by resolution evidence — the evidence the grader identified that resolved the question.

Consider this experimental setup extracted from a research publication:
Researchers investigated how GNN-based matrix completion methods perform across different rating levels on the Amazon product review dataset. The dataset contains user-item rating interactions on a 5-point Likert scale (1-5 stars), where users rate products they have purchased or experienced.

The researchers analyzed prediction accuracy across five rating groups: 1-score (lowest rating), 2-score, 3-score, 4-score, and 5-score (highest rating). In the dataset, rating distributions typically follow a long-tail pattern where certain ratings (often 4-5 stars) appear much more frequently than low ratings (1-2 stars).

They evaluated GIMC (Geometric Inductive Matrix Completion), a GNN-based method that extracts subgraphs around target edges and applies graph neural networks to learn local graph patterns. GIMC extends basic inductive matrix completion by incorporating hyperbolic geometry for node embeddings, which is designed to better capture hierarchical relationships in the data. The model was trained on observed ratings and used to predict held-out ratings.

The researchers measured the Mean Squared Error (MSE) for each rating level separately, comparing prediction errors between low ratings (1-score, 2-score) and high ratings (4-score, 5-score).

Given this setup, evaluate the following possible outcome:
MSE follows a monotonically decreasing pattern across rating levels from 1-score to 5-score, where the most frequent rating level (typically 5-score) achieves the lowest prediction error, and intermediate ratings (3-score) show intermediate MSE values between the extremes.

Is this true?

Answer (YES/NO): NO